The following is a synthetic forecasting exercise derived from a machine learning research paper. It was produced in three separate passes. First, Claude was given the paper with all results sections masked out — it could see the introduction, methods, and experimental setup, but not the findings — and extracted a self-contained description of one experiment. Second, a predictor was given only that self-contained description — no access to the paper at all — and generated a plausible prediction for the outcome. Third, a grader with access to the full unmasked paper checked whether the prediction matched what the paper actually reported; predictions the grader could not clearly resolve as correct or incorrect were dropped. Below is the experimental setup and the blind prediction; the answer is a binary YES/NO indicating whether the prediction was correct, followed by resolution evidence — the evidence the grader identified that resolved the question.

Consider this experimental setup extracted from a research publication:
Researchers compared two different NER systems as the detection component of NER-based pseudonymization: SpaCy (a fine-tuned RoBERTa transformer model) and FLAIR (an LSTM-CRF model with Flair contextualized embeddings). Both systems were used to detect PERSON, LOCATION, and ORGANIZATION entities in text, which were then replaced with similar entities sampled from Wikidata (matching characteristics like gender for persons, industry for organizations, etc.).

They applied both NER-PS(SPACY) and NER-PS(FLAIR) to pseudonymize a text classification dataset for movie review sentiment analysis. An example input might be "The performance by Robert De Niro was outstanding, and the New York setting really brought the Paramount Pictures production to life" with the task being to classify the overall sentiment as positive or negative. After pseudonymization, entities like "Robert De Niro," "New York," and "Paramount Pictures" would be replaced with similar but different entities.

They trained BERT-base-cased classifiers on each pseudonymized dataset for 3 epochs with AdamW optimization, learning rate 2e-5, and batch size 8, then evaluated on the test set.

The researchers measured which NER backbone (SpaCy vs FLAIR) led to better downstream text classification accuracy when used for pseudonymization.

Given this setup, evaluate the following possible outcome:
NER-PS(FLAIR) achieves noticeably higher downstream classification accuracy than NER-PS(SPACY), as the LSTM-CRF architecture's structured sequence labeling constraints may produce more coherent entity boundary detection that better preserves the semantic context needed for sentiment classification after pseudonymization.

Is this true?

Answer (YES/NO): NO